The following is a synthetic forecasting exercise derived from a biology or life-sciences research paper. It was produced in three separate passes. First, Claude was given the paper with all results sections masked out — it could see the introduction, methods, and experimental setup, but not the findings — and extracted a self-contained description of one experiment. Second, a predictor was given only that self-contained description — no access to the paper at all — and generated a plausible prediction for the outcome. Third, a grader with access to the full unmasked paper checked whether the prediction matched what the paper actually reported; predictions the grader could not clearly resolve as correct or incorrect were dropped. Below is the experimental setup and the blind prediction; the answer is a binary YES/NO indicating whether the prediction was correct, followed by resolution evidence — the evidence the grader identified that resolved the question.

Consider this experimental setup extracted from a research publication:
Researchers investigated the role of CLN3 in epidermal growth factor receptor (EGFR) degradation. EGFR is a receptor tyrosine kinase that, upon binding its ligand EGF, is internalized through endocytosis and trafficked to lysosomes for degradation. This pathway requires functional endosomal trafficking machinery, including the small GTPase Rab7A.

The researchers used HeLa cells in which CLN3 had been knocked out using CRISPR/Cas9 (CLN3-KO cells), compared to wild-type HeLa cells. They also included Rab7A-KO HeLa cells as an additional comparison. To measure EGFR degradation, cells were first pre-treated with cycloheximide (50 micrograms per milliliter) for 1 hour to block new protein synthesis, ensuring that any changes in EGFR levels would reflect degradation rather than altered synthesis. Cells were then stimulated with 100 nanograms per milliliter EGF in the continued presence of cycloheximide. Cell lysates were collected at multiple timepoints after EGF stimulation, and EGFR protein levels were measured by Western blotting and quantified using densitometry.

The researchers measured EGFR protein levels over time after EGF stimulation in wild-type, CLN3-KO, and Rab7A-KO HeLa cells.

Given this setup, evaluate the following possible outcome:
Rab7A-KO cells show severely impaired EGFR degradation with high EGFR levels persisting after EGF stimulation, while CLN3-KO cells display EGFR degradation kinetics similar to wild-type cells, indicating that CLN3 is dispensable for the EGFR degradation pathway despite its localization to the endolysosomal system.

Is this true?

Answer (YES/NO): NO